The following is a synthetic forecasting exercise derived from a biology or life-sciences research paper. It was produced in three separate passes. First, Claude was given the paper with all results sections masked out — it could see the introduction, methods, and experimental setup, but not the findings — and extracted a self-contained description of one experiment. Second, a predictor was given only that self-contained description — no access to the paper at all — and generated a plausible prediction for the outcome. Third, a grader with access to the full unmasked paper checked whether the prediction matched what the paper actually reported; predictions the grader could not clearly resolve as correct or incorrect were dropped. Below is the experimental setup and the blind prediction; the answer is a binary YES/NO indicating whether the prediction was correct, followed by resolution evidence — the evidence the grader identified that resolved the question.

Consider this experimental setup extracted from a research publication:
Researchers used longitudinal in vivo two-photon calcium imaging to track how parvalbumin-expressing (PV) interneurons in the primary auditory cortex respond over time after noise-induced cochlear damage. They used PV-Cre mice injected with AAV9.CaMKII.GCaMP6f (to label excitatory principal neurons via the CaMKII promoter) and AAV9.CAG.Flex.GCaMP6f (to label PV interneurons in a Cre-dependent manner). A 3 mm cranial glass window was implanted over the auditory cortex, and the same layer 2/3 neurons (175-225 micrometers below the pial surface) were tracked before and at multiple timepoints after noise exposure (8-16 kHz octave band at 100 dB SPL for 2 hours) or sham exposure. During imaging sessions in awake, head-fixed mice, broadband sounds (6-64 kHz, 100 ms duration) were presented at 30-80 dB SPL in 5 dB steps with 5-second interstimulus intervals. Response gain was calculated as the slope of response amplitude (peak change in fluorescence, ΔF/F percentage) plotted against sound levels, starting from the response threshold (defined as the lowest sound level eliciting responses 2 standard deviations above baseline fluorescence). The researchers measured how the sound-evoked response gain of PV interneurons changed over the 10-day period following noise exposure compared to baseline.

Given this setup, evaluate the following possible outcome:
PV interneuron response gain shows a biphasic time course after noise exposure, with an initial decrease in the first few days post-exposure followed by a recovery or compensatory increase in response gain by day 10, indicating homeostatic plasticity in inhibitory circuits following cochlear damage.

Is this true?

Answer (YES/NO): NO